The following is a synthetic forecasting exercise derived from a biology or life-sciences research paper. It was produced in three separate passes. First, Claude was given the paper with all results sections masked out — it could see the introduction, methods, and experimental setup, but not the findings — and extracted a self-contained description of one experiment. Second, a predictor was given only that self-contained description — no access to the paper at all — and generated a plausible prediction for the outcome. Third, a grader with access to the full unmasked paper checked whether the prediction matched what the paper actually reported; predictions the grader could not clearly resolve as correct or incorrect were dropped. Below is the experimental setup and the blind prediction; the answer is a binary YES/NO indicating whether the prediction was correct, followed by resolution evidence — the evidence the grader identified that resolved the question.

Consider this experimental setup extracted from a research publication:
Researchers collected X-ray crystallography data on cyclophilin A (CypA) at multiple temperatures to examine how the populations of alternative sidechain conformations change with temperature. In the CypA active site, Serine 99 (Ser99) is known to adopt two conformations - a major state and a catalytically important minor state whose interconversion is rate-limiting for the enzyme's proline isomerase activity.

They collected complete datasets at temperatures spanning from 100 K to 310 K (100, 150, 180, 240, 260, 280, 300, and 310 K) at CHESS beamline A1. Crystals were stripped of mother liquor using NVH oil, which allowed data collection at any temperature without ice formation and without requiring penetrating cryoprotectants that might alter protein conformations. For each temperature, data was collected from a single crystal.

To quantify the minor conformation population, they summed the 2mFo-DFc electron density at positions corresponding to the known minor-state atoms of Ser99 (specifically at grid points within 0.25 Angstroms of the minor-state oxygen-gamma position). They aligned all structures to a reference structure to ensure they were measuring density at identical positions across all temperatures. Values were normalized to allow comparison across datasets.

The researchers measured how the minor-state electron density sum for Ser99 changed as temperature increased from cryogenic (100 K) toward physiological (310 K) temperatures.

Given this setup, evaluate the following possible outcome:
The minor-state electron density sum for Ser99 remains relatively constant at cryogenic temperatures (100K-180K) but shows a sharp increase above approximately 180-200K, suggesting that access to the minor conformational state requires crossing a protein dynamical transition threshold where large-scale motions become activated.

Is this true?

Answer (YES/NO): YES